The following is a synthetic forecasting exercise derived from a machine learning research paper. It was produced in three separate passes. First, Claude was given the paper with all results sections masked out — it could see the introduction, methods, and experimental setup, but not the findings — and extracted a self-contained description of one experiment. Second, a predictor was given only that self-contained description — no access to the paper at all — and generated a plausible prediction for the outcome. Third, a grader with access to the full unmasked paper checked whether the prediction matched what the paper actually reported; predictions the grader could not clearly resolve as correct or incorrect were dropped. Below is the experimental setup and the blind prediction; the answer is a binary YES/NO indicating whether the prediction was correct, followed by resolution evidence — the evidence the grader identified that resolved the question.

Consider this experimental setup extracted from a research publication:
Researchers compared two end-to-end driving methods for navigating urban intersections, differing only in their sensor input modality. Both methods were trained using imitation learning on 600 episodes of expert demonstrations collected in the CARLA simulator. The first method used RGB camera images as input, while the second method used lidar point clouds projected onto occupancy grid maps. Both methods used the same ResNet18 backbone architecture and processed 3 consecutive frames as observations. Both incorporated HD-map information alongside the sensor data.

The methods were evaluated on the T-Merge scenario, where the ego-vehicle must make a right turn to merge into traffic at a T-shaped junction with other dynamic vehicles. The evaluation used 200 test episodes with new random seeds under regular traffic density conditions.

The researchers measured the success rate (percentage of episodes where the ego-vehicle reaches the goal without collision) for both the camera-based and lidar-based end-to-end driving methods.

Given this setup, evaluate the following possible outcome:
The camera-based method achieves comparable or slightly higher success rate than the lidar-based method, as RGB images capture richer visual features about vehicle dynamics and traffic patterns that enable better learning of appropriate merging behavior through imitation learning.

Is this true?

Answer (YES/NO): NO